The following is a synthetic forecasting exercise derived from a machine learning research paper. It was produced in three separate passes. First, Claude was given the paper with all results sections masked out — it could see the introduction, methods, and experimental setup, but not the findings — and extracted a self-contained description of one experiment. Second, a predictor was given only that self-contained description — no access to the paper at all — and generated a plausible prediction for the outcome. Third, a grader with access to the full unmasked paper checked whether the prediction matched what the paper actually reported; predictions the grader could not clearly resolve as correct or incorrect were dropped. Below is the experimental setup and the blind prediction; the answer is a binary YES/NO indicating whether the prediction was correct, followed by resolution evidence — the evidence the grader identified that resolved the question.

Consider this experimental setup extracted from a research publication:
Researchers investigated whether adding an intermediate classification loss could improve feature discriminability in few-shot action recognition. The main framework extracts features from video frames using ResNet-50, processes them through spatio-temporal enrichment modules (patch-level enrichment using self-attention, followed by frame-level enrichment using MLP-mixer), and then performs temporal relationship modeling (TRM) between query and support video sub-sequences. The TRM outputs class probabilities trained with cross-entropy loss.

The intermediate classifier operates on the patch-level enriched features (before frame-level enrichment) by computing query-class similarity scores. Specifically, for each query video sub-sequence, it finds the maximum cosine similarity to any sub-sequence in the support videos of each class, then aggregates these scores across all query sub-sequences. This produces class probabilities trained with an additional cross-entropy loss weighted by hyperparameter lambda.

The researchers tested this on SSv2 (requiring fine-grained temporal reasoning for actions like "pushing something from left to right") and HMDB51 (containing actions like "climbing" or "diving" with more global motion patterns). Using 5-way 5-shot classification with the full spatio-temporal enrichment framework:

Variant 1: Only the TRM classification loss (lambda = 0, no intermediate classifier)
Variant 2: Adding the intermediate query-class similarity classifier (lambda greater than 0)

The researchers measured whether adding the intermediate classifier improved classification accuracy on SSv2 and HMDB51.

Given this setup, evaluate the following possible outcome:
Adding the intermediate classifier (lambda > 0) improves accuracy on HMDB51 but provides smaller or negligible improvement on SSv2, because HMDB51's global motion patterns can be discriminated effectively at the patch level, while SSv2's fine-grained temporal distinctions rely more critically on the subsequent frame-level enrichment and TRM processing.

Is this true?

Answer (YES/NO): NO